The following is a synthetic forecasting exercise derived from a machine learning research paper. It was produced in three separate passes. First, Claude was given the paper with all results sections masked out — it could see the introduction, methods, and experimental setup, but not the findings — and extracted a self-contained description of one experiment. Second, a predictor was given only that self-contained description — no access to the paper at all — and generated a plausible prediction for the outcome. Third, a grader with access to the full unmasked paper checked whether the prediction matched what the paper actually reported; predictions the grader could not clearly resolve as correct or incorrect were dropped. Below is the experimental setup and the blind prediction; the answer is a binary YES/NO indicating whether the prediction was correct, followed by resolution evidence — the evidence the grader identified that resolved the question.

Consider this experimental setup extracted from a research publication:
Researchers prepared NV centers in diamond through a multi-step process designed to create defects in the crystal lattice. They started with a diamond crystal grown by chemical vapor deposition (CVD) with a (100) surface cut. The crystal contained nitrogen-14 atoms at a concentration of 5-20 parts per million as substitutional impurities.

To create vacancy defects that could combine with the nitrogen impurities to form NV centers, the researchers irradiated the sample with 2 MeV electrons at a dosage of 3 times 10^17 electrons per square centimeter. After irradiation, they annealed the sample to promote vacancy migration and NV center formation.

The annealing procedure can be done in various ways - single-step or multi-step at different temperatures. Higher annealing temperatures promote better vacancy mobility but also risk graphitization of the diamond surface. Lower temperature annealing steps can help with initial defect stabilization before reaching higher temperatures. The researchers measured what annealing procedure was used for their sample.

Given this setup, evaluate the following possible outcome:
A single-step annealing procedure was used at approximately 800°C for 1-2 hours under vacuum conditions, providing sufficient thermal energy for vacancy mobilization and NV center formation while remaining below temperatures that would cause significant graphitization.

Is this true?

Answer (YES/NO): NO